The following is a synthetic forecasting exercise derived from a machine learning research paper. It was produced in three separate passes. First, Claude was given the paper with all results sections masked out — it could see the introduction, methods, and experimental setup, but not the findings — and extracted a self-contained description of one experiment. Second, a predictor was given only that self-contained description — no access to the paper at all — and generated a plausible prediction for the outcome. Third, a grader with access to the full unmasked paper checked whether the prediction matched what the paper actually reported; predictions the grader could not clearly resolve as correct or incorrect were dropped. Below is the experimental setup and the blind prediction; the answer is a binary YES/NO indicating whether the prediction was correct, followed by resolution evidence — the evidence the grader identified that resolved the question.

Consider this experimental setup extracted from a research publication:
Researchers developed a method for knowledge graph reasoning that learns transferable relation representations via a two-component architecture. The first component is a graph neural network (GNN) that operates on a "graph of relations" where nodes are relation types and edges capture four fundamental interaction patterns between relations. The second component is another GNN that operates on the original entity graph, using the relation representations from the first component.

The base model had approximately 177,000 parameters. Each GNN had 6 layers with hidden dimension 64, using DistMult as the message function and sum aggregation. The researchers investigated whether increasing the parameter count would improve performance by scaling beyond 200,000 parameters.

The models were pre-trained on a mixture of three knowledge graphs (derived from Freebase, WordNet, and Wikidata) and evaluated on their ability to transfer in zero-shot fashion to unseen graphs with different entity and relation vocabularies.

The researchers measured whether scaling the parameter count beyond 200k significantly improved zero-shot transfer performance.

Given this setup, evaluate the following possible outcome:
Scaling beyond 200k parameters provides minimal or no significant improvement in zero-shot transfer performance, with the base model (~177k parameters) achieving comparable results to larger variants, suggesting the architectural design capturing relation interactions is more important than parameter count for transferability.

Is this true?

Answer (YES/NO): NO